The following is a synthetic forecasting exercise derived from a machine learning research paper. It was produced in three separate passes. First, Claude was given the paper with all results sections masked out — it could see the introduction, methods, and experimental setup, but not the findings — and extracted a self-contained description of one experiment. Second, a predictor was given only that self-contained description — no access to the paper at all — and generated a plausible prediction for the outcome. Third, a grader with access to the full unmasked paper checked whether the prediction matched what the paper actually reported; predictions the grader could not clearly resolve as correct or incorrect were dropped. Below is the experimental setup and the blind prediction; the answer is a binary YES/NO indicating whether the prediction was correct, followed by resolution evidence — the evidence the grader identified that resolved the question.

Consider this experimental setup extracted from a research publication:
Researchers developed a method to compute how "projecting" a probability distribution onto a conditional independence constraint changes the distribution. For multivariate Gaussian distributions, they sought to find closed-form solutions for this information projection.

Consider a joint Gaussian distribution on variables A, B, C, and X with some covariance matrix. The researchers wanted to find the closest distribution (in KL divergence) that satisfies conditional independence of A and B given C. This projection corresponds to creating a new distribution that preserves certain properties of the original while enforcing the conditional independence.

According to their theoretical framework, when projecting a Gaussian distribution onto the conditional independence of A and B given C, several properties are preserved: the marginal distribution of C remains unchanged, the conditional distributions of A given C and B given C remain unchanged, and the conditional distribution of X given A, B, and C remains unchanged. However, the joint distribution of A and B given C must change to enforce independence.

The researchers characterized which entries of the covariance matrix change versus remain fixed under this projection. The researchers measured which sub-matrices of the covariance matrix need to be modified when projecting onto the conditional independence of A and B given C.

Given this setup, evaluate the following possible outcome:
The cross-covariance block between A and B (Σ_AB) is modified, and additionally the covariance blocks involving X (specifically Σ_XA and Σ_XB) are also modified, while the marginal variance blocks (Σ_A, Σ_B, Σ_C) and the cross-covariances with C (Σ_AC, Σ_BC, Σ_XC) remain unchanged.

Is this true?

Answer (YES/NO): NO